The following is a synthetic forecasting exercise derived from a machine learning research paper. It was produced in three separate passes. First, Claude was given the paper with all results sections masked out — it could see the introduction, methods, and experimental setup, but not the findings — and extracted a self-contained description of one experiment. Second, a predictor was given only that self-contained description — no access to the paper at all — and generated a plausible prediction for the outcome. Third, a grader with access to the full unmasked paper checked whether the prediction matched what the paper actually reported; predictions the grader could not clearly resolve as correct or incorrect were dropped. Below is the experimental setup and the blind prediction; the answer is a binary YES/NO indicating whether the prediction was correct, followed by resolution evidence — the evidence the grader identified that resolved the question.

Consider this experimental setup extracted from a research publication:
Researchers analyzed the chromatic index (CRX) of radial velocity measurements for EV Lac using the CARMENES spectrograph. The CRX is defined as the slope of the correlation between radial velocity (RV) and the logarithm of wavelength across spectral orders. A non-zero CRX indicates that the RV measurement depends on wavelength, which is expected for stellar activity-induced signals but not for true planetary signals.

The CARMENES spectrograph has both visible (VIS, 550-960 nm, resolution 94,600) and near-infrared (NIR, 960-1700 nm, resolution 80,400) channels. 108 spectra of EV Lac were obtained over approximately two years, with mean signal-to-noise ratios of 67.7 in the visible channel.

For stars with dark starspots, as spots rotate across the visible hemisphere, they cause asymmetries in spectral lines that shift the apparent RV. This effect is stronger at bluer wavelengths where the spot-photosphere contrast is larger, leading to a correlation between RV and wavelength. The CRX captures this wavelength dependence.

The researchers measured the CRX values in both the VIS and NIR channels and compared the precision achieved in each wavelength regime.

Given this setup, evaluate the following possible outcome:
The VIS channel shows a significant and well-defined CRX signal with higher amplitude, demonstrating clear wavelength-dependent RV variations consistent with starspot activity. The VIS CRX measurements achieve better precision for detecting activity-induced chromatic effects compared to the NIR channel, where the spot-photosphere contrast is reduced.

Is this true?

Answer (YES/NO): YES